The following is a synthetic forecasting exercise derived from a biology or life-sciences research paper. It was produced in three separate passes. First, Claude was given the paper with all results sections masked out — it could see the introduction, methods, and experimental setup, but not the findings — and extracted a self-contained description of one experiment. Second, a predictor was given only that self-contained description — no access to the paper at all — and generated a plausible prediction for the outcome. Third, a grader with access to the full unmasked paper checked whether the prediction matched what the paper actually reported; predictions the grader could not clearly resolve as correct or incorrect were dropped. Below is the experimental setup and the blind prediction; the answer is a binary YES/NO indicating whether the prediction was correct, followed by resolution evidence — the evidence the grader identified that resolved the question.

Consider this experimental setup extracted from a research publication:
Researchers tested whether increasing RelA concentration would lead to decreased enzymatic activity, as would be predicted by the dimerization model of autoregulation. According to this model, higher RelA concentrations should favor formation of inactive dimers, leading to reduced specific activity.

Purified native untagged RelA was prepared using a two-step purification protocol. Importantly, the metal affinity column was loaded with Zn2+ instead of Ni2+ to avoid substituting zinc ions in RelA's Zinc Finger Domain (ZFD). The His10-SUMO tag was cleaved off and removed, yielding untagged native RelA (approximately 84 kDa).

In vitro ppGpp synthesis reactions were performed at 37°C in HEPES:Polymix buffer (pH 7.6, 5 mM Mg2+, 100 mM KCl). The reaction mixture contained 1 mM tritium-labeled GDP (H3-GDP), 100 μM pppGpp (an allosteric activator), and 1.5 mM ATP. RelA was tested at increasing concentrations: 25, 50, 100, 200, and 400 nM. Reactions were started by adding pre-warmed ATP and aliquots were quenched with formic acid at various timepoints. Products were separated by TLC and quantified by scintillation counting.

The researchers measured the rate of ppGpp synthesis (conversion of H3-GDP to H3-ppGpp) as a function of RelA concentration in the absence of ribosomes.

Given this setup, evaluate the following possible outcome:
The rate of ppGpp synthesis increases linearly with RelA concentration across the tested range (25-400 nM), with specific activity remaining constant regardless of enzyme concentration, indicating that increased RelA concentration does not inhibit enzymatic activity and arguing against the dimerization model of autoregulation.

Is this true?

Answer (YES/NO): YES